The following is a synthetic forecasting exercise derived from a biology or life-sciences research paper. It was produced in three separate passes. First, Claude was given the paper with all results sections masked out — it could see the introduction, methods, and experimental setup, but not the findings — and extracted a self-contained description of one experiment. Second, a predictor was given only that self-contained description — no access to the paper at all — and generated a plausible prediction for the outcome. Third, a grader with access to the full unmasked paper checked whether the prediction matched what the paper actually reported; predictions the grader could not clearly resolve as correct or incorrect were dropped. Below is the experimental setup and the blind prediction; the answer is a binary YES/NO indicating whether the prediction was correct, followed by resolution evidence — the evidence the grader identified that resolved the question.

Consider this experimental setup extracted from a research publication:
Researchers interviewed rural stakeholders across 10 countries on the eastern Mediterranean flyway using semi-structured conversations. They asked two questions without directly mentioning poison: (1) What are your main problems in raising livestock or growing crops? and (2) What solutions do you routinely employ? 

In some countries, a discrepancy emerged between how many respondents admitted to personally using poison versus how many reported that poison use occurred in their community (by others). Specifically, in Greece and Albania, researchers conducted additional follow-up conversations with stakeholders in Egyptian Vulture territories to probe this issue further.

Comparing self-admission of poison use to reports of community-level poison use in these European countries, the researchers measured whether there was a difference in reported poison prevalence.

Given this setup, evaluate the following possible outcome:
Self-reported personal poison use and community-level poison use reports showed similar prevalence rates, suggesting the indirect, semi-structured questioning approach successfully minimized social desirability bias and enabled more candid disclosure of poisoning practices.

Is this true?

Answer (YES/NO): NO